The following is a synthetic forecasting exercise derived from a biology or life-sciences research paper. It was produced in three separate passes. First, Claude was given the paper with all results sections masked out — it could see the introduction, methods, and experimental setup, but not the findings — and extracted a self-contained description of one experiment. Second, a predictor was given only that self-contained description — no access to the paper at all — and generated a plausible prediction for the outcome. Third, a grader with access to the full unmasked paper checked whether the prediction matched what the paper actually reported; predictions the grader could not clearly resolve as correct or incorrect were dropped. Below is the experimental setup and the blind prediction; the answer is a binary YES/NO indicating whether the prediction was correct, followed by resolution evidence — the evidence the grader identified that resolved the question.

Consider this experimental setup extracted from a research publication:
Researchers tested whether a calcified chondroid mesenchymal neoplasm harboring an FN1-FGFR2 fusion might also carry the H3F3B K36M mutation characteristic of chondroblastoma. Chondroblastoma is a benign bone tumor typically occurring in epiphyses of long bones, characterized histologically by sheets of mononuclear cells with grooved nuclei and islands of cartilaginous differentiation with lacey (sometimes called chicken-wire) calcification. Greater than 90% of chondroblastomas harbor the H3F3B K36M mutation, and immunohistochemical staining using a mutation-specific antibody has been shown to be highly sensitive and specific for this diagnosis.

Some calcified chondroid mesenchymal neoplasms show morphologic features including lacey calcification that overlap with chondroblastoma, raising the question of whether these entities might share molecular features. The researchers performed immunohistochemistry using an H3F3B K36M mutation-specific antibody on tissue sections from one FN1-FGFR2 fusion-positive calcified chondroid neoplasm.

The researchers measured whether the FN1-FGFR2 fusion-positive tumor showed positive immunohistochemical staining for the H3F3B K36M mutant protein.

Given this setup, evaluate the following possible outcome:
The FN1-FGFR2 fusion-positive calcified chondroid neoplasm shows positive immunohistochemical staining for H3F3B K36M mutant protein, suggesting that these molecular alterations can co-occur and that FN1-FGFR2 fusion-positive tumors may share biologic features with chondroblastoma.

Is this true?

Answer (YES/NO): NO